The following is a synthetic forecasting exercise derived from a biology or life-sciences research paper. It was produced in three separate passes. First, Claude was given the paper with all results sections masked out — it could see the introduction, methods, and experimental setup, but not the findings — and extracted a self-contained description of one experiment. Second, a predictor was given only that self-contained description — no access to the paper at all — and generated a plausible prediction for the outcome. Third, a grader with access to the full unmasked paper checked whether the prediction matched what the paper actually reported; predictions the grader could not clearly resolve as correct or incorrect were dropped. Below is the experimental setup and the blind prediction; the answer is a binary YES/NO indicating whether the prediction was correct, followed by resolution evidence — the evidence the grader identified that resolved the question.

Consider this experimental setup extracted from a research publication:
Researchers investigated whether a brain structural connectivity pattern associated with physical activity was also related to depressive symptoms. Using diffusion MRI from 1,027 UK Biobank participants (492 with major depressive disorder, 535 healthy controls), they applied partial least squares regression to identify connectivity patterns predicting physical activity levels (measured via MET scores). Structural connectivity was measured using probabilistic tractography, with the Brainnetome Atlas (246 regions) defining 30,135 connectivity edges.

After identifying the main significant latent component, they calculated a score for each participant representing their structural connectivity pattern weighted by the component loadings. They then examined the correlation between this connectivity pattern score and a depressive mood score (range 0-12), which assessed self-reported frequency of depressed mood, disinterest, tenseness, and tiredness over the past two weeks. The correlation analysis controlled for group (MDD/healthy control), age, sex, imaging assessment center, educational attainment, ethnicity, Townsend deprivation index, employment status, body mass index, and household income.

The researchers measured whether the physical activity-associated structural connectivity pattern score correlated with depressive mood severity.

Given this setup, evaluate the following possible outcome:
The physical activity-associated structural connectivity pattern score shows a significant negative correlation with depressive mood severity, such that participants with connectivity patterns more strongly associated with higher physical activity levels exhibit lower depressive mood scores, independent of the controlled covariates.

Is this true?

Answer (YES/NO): YES